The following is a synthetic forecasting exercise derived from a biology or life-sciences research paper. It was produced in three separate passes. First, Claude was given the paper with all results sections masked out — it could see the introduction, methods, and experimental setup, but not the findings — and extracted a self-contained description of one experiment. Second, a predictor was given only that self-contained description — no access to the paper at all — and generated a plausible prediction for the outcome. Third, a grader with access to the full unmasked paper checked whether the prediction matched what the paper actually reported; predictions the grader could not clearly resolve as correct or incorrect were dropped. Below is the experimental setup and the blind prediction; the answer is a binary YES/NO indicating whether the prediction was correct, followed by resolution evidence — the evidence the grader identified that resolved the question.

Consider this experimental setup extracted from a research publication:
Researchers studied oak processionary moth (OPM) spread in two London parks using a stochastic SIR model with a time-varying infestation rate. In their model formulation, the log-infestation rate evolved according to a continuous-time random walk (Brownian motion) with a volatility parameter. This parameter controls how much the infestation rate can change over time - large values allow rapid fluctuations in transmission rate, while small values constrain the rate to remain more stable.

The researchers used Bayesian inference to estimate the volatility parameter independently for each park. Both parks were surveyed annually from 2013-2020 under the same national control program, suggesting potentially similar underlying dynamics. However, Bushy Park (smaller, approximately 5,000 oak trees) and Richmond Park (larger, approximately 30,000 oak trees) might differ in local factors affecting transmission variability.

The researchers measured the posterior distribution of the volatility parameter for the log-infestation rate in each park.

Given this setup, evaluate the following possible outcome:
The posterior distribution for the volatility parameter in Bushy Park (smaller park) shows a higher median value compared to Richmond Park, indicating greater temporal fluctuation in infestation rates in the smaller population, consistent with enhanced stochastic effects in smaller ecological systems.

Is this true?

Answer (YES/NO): YES